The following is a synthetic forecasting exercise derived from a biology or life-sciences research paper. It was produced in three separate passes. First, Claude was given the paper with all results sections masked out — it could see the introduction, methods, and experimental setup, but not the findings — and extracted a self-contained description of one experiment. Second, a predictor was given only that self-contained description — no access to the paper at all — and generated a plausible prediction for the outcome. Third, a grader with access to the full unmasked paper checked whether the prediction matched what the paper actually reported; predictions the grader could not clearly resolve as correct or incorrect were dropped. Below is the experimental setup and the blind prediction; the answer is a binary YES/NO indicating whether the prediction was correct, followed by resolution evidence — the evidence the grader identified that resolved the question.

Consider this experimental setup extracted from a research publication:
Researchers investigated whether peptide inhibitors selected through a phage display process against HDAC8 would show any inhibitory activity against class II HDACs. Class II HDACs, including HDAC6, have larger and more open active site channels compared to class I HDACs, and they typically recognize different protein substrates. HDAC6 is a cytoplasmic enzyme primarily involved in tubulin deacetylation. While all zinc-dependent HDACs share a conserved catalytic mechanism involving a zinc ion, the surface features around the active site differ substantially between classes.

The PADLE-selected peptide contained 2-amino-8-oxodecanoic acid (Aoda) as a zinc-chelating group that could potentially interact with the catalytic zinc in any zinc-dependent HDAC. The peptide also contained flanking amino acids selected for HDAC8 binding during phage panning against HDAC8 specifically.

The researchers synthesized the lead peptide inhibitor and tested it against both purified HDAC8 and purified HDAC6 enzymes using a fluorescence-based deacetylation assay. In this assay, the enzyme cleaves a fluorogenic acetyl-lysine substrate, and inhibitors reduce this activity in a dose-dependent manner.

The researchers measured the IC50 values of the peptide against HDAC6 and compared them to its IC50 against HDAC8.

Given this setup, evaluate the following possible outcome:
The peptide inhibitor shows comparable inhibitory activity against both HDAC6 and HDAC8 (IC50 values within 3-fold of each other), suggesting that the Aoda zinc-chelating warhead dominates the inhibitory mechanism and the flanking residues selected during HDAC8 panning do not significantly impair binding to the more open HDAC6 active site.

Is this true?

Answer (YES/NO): NO